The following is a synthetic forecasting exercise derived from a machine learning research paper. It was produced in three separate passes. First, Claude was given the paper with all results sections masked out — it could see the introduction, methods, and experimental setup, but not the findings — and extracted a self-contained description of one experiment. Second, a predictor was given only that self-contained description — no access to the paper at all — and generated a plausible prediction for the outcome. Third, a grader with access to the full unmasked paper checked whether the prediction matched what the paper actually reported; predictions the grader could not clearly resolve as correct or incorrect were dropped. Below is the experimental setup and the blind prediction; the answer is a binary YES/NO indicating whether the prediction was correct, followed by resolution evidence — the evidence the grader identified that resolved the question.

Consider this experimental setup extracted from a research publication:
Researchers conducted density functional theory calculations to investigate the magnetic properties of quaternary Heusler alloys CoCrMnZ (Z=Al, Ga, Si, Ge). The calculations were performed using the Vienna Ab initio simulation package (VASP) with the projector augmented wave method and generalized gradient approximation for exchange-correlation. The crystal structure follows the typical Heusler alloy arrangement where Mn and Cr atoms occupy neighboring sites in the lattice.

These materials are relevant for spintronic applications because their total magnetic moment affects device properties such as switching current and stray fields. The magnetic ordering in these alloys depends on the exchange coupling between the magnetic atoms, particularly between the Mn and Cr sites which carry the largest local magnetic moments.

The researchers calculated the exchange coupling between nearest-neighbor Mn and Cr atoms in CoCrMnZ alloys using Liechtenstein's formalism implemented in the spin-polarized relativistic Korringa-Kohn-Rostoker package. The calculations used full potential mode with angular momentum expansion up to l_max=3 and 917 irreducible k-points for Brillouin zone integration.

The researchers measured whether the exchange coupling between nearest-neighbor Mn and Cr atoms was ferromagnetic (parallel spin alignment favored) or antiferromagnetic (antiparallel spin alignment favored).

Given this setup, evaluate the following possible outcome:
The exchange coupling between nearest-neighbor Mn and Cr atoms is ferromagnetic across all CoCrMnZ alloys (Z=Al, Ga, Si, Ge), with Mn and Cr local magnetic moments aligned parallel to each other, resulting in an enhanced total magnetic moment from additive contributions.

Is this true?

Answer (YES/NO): NO